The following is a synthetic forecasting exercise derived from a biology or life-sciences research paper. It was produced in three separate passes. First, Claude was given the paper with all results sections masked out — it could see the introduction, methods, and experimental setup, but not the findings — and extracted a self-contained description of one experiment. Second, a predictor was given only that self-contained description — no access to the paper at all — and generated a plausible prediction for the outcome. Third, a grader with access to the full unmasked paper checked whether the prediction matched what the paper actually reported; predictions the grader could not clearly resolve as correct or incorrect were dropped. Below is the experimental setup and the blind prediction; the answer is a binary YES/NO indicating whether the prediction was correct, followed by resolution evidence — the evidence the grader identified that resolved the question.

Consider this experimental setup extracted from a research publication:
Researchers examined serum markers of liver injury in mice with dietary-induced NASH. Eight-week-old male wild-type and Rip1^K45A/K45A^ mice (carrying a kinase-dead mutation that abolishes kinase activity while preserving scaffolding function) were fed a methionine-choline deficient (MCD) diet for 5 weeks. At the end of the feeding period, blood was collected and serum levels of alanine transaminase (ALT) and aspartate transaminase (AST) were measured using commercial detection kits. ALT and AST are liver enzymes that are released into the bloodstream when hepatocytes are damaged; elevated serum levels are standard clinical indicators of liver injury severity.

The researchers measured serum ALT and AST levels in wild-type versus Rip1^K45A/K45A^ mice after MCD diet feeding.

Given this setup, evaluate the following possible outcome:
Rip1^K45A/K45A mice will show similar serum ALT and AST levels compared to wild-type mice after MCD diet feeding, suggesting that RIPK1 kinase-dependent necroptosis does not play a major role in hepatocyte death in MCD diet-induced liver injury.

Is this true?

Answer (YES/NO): NO